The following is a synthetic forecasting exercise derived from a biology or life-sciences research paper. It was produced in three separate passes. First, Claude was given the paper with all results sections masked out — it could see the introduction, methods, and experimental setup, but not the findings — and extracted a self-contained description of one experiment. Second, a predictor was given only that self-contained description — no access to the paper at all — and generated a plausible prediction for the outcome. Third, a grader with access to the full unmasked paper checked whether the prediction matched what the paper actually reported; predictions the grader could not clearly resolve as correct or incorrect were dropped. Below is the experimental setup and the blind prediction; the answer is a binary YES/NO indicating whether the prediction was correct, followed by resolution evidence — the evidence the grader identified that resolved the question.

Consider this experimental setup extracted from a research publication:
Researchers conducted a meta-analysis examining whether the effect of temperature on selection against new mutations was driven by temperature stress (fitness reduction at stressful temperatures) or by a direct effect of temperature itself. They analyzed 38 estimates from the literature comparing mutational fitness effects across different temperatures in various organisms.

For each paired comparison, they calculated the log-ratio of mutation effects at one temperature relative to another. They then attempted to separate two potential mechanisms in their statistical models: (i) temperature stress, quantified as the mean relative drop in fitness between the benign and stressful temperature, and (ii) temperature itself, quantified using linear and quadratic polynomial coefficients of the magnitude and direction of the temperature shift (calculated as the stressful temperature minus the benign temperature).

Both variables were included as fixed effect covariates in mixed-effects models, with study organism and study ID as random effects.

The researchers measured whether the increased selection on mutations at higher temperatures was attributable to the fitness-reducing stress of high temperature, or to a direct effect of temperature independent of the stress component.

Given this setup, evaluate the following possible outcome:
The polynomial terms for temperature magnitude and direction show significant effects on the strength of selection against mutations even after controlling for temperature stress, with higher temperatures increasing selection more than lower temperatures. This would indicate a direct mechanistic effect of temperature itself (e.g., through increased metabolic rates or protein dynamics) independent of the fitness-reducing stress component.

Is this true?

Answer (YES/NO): YES